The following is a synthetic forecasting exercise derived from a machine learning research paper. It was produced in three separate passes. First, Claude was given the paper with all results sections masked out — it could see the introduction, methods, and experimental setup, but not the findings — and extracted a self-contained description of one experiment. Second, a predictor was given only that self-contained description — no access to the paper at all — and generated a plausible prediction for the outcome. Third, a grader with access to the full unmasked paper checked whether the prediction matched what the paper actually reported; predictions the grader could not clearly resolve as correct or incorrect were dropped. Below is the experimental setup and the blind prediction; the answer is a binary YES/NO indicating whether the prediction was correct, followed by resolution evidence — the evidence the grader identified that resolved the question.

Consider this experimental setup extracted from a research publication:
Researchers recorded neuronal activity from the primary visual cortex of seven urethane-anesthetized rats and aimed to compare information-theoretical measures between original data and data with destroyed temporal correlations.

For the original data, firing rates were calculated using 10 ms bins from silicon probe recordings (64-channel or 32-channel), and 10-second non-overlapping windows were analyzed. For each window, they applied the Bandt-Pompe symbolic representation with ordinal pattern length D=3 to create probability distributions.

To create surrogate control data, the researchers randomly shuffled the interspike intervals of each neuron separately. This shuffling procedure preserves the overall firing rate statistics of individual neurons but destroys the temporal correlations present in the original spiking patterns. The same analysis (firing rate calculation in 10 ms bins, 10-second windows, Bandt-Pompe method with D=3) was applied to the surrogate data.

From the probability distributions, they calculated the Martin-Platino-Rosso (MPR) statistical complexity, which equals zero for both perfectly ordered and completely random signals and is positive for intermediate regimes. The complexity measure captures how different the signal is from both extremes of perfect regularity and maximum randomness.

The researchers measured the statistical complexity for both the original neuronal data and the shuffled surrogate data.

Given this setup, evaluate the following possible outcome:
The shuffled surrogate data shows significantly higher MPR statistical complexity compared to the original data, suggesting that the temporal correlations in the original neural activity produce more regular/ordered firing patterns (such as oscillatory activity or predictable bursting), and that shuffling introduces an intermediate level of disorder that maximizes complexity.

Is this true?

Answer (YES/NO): NO